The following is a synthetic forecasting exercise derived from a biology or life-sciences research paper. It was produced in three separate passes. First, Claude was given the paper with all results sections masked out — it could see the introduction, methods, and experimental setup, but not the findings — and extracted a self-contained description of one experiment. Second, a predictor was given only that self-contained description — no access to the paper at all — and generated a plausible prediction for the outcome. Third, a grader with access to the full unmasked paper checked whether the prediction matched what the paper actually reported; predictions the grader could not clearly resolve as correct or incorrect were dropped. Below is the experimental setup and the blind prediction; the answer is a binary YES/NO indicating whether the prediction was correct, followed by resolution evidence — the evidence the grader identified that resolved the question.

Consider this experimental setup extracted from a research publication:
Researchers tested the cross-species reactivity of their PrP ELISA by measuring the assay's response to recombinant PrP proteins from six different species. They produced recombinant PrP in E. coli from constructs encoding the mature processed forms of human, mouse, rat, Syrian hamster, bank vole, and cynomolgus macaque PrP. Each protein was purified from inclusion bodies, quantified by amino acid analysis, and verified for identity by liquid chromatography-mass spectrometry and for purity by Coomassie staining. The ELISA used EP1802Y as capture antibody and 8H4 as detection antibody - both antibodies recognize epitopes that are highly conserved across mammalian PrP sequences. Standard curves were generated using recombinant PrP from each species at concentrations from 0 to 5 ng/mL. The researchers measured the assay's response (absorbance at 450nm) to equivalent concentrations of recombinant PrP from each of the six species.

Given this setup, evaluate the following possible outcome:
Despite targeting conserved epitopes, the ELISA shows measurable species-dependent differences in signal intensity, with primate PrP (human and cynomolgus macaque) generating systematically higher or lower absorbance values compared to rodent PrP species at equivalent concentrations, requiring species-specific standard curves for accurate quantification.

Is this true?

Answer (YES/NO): NO